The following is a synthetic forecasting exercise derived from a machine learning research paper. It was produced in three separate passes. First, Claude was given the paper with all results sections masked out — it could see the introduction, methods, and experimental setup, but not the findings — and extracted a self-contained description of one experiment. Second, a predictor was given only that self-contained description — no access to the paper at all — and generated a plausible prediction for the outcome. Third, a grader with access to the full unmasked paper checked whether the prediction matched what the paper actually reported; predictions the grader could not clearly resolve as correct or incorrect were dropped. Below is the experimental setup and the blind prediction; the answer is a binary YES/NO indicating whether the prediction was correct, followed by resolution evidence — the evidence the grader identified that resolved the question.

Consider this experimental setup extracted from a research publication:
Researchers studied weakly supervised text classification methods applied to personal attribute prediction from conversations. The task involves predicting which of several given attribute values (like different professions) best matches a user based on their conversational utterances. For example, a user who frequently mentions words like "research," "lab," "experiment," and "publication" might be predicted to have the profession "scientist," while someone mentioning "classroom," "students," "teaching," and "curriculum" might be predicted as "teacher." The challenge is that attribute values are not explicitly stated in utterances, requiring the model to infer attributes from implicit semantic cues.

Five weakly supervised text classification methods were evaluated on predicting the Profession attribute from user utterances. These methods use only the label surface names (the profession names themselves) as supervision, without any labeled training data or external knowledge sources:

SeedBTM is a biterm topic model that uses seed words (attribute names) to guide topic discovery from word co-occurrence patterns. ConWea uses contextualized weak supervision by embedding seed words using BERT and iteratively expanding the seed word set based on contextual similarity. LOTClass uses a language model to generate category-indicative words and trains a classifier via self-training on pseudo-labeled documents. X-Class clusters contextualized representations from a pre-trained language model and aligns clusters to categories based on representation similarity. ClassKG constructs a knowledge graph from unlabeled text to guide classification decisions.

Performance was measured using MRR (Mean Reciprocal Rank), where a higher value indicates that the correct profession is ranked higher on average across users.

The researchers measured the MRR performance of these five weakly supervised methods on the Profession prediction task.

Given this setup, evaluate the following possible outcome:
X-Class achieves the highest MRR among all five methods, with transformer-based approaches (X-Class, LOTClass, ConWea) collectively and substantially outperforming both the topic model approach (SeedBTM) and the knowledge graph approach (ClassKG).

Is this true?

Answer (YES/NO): NO